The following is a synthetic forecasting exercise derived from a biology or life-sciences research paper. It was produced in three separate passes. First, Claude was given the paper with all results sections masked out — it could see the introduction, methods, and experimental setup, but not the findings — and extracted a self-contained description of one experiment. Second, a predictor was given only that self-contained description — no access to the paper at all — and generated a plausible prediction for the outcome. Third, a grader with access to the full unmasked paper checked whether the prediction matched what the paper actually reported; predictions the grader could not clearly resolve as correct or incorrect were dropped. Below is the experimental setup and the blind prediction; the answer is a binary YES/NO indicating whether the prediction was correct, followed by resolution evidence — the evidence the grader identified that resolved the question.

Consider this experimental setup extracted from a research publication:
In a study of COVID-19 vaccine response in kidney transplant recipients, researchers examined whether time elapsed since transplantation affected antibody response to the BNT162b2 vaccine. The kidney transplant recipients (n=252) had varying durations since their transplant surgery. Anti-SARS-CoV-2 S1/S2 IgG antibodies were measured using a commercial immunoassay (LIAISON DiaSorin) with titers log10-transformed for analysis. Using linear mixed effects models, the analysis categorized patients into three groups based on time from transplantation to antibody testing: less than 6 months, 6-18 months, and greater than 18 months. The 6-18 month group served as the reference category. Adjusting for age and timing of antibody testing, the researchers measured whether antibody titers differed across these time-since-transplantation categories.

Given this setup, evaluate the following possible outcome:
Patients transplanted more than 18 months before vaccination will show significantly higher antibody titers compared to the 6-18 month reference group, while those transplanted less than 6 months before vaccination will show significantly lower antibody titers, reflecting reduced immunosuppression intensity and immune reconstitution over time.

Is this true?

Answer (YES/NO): NO